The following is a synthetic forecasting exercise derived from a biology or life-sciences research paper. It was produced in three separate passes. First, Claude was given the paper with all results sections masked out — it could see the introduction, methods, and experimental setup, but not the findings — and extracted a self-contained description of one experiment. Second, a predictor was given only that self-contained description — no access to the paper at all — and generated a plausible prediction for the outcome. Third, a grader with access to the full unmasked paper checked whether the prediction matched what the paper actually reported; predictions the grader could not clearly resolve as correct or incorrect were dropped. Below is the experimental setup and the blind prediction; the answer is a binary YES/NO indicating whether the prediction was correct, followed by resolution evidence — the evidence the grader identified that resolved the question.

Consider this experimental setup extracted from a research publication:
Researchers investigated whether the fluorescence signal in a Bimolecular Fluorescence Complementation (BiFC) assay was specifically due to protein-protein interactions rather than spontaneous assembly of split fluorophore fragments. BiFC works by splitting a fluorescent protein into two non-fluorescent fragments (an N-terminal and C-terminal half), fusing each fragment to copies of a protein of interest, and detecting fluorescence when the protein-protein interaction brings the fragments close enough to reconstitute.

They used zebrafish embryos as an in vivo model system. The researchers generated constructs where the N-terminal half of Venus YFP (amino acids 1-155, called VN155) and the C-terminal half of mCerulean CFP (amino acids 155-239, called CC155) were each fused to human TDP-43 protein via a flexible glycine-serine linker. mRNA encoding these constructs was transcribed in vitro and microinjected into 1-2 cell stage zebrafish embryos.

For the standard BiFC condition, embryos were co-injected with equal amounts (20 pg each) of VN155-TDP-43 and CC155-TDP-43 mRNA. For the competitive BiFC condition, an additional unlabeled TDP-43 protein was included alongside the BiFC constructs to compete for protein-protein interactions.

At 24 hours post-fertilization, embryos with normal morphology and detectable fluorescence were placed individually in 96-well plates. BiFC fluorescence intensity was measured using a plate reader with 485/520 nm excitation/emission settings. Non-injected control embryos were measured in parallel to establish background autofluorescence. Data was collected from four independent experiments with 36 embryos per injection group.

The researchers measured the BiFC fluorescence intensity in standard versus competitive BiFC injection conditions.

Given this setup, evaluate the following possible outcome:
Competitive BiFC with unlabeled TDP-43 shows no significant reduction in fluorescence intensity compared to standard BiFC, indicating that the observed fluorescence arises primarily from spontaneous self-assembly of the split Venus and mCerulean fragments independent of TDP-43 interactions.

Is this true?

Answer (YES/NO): NO